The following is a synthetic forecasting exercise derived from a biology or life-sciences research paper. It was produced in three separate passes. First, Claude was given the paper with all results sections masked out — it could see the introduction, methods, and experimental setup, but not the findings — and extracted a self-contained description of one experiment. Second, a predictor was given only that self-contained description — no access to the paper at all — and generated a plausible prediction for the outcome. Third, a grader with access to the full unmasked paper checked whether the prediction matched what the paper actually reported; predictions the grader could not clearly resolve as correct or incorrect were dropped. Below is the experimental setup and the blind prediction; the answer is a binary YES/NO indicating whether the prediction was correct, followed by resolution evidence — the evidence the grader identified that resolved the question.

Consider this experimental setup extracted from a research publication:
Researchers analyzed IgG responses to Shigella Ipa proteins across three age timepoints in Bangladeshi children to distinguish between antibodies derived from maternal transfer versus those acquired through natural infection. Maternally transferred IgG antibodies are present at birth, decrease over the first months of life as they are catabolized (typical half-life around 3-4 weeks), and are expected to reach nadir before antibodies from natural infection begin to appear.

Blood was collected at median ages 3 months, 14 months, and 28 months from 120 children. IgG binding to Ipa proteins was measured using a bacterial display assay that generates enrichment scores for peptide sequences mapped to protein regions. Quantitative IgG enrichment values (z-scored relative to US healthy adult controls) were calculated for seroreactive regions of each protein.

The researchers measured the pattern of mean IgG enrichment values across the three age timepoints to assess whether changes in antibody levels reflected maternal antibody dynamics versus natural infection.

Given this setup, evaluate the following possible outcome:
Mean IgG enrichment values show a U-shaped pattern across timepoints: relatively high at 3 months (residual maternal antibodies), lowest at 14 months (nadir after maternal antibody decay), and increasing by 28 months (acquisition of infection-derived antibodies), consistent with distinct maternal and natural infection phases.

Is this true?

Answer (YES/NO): NO